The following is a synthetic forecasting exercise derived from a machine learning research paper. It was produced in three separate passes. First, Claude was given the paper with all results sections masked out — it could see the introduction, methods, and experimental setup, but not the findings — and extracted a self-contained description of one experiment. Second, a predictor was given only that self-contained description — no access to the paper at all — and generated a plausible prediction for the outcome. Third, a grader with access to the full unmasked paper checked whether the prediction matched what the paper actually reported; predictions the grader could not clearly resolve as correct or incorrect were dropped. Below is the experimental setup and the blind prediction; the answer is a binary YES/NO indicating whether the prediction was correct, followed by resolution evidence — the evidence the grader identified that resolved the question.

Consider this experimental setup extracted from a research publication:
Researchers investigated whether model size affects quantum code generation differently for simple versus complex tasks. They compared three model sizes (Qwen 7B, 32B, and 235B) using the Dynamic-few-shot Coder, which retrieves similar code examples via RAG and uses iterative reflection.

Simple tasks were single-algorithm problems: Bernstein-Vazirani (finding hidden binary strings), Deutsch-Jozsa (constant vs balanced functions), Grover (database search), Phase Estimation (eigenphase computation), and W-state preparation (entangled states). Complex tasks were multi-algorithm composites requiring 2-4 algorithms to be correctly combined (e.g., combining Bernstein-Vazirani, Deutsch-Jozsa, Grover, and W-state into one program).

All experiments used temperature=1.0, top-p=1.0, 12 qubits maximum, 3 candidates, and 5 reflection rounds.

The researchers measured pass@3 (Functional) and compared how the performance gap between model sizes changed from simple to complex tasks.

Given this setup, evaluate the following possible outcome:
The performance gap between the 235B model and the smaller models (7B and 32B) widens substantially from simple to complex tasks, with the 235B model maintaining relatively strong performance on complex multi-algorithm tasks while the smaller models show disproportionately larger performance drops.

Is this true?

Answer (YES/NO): NO